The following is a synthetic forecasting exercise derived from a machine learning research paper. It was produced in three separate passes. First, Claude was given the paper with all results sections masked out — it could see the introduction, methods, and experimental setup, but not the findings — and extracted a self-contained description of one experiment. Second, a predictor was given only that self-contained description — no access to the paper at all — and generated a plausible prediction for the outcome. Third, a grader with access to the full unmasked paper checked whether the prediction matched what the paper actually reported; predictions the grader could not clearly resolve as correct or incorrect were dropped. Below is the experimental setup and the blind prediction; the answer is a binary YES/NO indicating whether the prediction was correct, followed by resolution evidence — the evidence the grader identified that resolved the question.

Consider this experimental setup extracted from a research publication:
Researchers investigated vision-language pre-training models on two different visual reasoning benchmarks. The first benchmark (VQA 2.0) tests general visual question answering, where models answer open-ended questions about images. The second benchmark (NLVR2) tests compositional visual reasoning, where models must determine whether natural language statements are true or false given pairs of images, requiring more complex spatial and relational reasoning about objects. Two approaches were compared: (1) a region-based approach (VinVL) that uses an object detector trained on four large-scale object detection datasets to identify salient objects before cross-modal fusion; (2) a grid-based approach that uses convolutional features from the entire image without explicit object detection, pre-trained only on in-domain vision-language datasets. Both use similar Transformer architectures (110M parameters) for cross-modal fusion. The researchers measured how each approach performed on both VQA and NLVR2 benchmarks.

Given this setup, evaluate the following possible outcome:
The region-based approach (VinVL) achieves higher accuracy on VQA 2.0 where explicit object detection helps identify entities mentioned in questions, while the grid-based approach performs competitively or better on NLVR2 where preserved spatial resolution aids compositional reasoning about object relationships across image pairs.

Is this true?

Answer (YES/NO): NO